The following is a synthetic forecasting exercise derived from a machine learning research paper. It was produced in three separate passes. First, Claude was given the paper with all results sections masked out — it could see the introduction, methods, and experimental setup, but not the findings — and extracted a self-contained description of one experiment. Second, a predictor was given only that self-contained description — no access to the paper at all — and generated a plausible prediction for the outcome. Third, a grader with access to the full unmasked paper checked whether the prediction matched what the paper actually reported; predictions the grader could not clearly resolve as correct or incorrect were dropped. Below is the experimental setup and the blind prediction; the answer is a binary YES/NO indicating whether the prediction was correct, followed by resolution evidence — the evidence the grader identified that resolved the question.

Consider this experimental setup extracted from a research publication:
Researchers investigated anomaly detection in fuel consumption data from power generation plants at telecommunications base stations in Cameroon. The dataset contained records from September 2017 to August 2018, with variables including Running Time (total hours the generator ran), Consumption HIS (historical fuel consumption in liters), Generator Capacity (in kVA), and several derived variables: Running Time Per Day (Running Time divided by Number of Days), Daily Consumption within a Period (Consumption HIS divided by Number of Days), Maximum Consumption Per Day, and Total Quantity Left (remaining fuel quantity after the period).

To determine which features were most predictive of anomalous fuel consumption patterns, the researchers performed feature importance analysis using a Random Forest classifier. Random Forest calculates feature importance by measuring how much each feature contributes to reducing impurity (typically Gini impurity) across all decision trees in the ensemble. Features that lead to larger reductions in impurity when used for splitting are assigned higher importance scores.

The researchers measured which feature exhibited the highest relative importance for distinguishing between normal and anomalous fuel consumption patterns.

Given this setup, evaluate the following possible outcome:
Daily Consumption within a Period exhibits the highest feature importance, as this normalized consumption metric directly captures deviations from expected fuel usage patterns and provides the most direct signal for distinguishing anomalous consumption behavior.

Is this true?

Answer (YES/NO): NO